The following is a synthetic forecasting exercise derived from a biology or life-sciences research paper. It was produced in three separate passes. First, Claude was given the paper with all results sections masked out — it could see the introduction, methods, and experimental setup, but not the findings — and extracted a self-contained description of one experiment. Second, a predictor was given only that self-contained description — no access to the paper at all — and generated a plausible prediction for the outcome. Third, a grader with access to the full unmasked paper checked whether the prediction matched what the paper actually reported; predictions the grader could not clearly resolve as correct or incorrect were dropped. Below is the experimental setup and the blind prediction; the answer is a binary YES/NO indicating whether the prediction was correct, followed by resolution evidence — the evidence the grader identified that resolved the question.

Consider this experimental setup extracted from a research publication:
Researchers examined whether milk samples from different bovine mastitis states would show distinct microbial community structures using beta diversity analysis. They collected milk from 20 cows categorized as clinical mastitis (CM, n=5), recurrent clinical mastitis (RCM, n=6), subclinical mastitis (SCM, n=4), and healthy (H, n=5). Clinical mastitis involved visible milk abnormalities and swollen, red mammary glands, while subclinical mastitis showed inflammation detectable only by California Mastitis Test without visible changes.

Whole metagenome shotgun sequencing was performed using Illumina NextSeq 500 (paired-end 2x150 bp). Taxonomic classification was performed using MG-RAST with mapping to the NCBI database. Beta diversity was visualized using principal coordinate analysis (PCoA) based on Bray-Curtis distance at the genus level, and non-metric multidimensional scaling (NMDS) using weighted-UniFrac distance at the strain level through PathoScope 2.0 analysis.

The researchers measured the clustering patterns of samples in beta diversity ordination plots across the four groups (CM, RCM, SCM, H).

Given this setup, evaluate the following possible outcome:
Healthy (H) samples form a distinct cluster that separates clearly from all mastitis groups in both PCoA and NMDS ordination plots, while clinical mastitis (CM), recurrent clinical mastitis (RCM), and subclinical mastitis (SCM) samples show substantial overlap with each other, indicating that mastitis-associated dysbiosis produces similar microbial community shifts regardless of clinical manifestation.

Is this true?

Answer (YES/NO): NO